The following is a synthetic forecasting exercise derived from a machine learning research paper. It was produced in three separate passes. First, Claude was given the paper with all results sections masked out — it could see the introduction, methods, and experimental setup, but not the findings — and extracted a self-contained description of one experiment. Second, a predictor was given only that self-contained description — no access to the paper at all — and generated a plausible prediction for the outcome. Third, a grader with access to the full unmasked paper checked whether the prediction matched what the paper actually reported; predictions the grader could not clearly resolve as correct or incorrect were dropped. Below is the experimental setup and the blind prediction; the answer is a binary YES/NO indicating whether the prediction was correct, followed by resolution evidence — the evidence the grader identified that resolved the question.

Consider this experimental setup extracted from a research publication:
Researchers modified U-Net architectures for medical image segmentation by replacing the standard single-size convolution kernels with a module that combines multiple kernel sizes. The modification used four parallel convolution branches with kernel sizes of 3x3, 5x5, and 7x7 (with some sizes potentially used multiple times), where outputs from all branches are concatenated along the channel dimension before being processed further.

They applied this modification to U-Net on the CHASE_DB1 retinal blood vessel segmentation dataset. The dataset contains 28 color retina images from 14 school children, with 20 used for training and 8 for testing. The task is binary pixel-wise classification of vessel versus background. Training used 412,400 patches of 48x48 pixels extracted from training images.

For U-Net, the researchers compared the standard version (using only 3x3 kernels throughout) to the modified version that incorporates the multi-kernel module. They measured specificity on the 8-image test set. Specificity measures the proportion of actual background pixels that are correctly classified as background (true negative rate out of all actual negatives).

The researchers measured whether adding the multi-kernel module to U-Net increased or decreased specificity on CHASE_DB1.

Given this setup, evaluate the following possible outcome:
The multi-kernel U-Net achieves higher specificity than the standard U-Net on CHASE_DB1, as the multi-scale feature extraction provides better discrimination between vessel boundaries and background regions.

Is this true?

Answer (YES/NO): NO